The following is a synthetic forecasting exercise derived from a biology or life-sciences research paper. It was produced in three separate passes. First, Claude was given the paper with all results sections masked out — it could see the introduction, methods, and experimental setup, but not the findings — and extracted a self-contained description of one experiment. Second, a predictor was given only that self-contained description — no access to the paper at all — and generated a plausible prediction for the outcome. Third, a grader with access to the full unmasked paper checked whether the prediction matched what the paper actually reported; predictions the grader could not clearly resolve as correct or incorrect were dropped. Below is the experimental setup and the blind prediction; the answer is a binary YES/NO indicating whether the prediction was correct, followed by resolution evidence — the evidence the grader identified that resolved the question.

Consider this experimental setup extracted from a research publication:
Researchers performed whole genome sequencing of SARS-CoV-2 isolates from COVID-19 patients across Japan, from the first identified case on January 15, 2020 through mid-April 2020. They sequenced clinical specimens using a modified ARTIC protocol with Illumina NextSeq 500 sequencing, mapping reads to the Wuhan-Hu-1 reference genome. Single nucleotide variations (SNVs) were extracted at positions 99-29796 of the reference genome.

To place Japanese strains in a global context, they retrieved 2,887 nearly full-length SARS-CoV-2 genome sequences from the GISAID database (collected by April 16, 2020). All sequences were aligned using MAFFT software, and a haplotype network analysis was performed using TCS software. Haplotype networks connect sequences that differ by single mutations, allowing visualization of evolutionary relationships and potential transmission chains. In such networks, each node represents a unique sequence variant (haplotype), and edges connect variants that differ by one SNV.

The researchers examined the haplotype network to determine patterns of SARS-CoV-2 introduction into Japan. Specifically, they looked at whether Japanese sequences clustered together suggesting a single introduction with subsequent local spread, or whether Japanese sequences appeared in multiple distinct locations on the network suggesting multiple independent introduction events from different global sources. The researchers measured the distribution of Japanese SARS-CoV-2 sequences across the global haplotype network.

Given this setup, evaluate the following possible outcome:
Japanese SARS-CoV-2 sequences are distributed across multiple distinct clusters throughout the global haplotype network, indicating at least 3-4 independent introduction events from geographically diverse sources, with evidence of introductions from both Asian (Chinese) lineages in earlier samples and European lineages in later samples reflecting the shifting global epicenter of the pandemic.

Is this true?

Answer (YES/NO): NO